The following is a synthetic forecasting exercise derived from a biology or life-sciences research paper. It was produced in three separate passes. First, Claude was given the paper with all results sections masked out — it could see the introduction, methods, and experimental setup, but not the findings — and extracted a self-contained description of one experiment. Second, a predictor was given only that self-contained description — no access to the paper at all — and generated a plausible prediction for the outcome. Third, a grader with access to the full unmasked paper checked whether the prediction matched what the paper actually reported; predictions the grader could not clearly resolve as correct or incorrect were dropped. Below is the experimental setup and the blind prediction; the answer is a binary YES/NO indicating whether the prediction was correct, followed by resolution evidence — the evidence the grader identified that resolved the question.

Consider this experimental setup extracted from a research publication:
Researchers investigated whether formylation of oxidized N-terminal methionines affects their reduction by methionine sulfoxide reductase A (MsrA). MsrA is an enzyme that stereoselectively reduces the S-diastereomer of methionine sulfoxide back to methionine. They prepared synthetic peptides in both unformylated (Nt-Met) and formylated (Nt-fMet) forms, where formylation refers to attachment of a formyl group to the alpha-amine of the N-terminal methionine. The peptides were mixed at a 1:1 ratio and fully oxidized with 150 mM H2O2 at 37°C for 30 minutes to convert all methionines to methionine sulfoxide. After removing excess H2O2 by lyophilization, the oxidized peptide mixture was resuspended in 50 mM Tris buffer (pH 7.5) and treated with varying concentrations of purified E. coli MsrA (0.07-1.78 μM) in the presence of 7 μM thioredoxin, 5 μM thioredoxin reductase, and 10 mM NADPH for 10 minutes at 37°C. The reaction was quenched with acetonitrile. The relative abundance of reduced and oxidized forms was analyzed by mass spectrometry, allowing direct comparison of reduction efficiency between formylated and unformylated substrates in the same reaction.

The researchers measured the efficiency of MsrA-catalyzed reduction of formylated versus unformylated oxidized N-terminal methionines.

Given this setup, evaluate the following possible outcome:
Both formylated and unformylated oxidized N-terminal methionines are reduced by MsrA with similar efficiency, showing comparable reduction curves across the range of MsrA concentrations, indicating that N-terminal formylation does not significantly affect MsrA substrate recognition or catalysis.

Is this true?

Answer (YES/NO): NO